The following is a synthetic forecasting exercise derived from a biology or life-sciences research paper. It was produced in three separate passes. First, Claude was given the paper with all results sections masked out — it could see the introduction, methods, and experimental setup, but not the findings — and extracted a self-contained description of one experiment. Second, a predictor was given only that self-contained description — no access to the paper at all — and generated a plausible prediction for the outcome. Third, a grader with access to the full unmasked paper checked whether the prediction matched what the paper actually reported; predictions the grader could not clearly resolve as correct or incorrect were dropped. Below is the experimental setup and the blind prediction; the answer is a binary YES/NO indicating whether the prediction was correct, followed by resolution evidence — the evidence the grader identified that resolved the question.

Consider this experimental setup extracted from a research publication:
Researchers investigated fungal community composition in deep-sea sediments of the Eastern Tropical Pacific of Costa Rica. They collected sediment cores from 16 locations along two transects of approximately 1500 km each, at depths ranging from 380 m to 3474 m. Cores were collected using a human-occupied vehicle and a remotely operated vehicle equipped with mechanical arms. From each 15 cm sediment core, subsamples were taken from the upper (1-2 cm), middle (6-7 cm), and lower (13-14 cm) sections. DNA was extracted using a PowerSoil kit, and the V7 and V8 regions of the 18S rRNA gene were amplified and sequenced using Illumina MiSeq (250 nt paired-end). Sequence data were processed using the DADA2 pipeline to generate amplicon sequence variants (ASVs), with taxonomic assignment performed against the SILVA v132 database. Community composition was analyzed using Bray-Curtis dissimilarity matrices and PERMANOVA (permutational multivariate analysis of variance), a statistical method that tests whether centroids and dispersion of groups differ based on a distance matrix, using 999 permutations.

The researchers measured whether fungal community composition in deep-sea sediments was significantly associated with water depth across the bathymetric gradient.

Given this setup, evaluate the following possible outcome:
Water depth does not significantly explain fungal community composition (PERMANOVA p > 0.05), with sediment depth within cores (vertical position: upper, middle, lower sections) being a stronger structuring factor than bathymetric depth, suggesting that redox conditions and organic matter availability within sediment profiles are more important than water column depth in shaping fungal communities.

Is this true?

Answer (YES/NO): NO